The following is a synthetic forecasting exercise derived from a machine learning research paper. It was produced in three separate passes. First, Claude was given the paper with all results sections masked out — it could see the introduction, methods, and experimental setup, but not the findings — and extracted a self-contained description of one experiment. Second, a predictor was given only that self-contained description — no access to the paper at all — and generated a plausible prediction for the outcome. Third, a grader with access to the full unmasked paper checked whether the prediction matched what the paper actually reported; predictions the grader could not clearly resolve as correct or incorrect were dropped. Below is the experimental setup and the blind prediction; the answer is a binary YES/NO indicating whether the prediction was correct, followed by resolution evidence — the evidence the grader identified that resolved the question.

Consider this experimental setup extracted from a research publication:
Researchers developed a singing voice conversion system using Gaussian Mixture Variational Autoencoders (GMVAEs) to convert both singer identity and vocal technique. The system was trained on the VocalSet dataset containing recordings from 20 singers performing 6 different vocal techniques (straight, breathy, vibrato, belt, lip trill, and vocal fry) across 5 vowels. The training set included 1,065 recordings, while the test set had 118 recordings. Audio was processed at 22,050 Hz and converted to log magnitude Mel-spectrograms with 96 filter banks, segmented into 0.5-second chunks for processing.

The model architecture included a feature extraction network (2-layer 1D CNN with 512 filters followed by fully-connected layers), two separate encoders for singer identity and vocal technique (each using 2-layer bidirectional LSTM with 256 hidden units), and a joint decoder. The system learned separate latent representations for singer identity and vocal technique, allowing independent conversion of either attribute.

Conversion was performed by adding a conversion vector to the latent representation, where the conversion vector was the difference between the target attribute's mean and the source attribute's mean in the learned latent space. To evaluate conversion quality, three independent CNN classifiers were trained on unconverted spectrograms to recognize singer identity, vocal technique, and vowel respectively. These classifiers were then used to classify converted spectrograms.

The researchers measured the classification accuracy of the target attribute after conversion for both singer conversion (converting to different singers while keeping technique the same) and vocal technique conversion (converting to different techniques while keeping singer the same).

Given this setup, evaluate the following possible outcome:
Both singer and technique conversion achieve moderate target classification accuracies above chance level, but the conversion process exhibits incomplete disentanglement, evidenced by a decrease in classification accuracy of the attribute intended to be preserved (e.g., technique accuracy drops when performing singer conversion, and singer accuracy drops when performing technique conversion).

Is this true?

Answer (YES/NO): YES